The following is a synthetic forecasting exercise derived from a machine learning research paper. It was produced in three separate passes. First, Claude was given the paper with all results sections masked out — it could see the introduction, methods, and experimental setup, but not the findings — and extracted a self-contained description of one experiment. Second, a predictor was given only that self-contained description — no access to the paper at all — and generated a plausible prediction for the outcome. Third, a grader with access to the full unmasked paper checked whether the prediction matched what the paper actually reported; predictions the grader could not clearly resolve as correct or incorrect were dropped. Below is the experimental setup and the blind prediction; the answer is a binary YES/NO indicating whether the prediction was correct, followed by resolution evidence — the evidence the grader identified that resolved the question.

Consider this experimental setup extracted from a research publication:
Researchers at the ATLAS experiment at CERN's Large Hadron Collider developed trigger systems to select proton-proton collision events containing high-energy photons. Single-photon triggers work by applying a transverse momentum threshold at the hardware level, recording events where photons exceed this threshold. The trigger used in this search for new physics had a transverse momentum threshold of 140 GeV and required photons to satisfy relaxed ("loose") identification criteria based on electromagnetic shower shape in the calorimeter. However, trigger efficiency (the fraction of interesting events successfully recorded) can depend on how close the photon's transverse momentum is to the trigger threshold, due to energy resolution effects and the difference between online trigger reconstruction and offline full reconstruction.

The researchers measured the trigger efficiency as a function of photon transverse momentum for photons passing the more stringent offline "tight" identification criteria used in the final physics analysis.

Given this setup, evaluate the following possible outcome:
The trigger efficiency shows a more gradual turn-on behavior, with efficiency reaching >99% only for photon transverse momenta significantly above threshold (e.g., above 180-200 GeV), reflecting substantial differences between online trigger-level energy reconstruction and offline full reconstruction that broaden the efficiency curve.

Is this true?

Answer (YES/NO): NO